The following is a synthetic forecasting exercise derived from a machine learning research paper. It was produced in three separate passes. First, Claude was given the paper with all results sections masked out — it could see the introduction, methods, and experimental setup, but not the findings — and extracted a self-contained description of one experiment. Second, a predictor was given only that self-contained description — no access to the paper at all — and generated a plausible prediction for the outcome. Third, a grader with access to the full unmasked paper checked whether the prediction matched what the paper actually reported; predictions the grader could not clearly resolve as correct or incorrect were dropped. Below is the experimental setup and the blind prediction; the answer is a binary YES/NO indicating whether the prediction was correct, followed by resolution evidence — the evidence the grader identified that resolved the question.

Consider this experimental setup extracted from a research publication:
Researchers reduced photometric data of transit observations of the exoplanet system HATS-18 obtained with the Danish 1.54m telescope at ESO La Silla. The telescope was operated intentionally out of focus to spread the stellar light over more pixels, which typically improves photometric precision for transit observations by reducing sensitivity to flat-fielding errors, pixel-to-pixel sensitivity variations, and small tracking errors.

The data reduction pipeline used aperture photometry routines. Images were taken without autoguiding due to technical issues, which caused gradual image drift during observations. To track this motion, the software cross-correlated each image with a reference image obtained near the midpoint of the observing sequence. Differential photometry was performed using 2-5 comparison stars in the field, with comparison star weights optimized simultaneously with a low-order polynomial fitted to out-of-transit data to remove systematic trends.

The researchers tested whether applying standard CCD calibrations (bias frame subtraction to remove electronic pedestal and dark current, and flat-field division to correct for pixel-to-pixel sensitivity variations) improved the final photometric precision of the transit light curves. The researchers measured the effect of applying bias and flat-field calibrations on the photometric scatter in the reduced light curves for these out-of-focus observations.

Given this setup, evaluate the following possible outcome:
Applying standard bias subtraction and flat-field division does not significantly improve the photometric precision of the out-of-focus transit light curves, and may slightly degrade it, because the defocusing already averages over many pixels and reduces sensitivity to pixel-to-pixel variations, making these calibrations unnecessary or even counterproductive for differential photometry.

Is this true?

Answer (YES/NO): YES